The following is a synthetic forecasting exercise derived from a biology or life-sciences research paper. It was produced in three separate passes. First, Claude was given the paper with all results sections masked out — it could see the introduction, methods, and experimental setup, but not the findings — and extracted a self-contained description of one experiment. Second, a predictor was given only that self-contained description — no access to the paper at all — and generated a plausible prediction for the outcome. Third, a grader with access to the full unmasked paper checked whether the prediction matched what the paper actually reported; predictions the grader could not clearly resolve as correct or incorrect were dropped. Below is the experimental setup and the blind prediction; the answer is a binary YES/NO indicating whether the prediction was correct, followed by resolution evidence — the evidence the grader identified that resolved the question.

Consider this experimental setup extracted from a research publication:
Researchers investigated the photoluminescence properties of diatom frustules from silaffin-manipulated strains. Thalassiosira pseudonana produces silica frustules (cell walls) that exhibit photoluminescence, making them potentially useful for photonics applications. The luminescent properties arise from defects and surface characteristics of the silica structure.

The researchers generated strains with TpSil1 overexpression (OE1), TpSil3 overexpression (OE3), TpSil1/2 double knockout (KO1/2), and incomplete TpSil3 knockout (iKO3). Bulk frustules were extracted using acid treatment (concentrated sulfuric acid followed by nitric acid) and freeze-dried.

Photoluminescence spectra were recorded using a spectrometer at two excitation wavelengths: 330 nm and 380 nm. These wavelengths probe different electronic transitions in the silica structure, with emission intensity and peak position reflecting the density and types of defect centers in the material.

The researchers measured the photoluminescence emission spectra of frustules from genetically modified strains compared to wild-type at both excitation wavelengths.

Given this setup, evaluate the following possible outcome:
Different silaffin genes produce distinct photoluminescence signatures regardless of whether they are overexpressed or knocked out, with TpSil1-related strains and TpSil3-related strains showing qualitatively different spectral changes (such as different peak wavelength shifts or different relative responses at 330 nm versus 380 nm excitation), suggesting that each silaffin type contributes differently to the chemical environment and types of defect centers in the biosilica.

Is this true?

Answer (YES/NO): NO